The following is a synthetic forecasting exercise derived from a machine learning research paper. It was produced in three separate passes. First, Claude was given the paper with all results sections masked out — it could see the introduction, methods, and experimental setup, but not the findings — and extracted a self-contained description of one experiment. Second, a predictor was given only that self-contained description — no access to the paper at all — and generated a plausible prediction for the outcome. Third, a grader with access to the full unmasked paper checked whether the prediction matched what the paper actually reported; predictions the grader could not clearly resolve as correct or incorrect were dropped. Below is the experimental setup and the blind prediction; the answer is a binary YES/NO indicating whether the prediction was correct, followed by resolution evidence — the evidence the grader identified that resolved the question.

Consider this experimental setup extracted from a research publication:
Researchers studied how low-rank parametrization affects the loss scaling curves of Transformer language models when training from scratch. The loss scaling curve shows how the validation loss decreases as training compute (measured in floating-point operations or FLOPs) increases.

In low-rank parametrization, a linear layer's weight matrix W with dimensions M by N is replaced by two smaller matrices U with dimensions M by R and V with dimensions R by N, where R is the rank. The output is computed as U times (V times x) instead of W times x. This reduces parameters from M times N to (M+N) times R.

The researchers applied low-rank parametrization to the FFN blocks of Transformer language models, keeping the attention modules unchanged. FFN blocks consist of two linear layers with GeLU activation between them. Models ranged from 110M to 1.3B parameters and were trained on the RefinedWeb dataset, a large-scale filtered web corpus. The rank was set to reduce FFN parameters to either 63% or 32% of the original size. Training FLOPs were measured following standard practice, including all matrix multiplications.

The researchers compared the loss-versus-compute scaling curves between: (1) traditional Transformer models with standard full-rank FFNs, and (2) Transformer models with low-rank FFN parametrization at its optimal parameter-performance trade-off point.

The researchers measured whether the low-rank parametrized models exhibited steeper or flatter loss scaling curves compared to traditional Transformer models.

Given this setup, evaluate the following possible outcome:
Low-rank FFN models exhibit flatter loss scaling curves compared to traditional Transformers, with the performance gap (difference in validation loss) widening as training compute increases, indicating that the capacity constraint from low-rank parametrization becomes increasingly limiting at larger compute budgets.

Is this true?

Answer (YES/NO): NO